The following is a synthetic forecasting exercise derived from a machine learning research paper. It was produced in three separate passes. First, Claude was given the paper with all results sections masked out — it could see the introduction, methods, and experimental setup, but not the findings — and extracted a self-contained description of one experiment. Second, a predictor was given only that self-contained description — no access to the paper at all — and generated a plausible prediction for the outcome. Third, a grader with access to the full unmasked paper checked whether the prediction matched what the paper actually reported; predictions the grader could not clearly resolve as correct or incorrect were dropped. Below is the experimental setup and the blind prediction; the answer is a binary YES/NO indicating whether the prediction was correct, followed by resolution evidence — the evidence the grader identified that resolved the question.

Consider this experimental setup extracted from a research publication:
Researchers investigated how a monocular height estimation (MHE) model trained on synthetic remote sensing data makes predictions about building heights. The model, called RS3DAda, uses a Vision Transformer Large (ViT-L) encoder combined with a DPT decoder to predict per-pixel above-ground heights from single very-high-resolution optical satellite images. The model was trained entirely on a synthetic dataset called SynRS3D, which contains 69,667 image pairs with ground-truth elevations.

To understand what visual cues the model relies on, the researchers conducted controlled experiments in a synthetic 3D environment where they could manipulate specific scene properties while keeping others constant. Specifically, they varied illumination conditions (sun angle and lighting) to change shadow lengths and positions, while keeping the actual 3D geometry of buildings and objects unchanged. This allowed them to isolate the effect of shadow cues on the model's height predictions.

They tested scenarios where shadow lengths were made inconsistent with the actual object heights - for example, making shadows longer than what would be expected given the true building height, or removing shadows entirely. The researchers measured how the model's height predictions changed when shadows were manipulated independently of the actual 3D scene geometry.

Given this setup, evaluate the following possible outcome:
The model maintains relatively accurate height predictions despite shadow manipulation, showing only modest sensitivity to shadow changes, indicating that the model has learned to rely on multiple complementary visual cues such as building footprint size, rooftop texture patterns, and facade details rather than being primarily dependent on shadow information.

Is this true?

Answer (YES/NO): NO